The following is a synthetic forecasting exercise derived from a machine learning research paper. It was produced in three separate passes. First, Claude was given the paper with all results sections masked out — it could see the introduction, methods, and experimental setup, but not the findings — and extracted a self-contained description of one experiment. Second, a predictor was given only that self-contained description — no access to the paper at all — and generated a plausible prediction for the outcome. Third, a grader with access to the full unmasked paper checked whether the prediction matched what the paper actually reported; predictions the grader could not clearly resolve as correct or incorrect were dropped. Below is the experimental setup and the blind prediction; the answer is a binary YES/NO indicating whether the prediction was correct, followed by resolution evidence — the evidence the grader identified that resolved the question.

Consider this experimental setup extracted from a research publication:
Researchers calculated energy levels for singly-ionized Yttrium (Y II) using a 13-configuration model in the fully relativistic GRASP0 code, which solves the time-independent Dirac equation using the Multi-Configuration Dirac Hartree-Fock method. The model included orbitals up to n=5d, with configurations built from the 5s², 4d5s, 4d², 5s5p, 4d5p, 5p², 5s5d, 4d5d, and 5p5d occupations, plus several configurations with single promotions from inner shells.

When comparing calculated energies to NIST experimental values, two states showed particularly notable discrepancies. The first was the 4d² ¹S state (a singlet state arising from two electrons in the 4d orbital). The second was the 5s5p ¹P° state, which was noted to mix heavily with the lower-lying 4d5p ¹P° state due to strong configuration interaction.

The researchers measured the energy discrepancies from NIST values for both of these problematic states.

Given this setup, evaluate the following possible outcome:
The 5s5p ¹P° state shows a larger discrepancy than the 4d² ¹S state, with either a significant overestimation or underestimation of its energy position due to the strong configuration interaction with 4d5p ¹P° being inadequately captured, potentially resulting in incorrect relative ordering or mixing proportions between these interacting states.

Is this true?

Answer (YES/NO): YES